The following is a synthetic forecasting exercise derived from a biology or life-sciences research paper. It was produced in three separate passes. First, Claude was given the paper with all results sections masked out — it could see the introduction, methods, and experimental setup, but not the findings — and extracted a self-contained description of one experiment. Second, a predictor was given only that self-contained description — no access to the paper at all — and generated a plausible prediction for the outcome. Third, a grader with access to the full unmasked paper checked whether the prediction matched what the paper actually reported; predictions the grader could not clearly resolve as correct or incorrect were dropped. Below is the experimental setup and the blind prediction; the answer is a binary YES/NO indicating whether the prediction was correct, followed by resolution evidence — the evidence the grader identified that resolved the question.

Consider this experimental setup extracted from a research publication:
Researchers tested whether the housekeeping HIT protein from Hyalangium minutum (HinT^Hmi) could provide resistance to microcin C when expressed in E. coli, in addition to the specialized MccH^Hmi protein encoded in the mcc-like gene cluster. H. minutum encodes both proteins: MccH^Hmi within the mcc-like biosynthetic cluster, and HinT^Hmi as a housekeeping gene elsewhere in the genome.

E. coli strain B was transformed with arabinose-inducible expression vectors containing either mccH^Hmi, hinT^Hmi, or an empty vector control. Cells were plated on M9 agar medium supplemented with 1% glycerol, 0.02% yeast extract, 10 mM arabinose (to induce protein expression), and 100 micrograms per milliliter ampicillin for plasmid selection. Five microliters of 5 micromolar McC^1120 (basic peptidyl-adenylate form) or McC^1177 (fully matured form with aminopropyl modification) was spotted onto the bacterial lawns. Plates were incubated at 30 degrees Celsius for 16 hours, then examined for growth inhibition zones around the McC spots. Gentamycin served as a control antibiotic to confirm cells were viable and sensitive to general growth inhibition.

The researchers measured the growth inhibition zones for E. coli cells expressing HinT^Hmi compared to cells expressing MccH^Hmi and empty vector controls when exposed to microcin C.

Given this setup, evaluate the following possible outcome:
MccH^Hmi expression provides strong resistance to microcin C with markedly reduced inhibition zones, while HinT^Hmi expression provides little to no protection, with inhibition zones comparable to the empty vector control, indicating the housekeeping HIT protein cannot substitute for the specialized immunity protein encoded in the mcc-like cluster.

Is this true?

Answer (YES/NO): NO